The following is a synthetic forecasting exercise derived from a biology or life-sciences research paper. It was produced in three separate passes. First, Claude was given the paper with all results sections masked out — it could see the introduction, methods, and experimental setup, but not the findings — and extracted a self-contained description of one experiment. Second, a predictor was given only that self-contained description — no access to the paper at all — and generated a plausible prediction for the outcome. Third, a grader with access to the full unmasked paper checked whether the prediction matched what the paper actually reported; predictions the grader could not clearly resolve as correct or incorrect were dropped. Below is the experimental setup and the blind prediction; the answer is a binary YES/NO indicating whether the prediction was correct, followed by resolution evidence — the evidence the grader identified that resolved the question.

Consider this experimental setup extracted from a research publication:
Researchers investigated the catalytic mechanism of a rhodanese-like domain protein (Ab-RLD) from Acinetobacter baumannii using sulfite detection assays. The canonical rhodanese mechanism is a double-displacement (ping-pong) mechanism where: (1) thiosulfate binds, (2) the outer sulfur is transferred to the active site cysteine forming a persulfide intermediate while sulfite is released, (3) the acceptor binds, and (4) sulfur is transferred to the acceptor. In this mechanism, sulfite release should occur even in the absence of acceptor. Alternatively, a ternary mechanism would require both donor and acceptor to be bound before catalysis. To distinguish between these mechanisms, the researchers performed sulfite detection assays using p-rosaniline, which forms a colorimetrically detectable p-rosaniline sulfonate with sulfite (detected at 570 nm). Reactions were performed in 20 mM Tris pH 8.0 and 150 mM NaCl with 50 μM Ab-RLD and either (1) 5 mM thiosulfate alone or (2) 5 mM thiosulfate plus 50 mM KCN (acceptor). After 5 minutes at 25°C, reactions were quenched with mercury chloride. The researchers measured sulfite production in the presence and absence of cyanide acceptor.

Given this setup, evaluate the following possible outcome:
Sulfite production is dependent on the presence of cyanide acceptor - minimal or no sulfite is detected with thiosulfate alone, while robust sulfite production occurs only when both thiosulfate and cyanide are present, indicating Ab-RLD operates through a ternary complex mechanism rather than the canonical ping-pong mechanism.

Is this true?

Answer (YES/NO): YES